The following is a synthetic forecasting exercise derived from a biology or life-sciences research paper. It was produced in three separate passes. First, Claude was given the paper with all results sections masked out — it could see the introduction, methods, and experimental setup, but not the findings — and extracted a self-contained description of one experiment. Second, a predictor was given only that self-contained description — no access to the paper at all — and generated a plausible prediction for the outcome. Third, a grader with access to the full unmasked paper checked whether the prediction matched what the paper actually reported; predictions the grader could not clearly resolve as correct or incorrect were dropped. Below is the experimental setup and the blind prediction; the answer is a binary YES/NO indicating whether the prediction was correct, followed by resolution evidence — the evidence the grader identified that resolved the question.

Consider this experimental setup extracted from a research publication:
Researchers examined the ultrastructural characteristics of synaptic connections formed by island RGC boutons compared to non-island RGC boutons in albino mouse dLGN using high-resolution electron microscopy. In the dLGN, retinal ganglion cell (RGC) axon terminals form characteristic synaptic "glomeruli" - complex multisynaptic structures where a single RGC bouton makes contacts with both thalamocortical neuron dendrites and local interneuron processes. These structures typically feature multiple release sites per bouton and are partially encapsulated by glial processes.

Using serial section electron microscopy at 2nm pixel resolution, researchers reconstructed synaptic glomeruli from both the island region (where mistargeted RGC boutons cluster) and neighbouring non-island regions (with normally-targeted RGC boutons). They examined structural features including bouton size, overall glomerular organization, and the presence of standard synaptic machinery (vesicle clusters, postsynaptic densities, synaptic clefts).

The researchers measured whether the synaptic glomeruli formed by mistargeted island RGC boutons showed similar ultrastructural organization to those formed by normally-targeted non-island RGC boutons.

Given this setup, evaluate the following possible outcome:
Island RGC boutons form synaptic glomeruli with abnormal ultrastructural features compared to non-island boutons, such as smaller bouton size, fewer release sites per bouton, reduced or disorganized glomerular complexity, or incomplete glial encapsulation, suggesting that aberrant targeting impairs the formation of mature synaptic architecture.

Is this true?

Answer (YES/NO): NO